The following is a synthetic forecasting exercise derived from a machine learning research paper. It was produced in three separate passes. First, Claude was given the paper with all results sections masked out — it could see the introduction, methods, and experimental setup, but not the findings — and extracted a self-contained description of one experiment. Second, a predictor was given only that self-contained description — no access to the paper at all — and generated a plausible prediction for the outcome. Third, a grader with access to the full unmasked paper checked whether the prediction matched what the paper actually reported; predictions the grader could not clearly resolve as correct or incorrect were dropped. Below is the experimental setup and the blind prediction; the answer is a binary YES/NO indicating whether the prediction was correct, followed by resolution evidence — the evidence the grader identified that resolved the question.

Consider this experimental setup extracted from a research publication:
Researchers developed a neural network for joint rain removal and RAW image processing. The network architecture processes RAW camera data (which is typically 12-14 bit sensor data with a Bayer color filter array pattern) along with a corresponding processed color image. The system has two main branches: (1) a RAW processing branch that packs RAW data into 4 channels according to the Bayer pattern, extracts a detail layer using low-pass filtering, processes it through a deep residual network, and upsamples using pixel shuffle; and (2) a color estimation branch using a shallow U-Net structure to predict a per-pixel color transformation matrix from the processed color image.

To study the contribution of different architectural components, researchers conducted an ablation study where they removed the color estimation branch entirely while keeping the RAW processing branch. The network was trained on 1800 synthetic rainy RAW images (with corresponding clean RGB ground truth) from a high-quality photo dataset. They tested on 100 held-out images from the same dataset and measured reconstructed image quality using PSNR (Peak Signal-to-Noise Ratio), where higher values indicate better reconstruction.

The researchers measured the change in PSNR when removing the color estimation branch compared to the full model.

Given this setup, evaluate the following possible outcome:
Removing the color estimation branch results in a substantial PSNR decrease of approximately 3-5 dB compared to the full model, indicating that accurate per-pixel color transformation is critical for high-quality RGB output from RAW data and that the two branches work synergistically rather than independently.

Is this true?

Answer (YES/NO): NO